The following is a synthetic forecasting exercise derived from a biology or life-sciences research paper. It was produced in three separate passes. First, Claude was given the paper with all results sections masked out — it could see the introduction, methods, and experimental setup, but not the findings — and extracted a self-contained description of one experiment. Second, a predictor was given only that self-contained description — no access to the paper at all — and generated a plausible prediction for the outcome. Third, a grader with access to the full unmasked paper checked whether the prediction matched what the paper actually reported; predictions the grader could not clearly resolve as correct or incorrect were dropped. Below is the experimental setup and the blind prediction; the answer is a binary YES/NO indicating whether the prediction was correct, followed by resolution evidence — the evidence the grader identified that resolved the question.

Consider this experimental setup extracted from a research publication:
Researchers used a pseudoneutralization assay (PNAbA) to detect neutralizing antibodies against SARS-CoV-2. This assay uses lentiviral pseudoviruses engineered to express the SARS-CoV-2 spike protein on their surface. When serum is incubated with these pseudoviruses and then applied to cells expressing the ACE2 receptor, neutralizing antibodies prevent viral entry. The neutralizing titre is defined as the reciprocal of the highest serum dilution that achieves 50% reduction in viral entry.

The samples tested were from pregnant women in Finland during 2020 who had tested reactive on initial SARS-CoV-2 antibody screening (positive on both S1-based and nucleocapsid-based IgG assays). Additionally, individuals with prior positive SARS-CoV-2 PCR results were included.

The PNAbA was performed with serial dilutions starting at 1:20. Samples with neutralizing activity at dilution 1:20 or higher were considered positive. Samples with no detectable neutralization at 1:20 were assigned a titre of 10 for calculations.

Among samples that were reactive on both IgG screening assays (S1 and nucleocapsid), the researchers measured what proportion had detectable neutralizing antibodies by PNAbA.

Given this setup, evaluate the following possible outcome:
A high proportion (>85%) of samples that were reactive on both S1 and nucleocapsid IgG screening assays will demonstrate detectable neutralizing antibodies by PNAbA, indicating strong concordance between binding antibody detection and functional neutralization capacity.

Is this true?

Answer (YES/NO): YES